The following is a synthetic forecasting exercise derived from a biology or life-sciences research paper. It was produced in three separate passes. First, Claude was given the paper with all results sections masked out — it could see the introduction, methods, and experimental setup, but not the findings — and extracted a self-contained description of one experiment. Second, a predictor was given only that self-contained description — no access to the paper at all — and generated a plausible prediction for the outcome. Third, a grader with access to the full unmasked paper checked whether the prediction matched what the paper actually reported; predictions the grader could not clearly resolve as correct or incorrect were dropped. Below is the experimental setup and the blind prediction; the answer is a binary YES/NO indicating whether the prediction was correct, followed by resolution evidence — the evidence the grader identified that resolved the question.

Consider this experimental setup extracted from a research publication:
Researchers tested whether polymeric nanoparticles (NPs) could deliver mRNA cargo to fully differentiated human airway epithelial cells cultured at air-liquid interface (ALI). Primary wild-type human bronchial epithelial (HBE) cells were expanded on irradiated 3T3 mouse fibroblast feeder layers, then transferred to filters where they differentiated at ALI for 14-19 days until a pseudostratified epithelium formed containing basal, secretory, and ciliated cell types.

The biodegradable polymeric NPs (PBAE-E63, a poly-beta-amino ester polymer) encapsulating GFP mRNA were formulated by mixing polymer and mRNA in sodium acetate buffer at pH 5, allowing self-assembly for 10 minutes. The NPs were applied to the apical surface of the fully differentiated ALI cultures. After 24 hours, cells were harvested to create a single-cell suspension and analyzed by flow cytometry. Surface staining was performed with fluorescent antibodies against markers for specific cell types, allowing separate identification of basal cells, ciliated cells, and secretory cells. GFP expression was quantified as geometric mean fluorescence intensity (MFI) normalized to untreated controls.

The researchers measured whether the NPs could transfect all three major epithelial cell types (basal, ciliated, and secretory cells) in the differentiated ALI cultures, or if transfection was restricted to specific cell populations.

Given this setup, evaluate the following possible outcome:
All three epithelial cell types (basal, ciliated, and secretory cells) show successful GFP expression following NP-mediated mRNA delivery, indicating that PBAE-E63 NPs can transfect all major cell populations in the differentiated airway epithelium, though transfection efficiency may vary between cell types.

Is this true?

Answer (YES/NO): YES